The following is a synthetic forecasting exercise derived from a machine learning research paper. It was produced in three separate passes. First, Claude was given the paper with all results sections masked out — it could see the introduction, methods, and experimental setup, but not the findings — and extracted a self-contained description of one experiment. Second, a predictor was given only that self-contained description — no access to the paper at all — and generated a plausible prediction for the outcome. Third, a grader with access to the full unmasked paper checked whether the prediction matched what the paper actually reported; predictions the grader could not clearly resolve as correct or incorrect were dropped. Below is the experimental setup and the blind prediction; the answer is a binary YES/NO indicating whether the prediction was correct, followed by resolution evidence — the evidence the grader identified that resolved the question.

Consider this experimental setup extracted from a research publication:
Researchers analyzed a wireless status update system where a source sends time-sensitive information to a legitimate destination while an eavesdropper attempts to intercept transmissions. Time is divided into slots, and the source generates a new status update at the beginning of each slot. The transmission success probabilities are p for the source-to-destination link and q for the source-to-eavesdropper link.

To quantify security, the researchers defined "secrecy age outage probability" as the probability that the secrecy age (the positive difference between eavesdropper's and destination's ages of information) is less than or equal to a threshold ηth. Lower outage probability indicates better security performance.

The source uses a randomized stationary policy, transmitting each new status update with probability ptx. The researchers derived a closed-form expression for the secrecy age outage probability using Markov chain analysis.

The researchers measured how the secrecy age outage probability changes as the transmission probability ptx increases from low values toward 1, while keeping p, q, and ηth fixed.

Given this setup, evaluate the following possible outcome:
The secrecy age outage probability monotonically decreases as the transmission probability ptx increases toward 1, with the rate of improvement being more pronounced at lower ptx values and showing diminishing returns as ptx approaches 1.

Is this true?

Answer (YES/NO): NO